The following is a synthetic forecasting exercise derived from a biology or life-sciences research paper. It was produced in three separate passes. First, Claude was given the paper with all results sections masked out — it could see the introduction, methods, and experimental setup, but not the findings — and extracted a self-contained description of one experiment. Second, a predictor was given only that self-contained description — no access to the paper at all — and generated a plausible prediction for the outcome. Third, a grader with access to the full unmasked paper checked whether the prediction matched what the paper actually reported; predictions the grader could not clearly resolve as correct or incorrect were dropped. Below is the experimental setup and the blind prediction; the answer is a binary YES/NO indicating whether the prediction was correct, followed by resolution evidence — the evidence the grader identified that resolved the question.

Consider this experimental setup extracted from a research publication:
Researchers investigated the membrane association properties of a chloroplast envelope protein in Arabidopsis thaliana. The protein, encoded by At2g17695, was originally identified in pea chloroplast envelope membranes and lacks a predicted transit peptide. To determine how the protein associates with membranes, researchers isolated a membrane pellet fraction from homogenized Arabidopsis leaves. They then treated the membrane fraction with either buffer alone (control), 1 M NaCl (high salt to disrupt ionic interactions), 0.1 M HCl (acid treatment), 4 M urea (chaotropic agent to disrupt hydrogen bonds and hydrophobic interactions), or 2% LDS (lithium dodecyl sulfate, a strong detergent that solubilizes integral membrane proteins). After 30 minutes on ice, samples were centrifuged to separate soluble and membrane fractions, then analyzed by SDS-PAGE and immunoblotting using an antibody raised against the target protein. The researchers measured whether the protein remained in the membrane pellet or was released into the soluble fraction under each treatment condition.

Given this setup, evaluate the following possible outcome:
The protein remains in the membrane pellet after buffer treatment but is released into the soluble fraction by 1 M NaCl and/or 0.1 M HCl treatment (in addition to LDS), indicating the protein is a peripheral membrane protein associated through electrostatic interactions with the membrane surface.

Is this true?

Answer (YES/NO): NO